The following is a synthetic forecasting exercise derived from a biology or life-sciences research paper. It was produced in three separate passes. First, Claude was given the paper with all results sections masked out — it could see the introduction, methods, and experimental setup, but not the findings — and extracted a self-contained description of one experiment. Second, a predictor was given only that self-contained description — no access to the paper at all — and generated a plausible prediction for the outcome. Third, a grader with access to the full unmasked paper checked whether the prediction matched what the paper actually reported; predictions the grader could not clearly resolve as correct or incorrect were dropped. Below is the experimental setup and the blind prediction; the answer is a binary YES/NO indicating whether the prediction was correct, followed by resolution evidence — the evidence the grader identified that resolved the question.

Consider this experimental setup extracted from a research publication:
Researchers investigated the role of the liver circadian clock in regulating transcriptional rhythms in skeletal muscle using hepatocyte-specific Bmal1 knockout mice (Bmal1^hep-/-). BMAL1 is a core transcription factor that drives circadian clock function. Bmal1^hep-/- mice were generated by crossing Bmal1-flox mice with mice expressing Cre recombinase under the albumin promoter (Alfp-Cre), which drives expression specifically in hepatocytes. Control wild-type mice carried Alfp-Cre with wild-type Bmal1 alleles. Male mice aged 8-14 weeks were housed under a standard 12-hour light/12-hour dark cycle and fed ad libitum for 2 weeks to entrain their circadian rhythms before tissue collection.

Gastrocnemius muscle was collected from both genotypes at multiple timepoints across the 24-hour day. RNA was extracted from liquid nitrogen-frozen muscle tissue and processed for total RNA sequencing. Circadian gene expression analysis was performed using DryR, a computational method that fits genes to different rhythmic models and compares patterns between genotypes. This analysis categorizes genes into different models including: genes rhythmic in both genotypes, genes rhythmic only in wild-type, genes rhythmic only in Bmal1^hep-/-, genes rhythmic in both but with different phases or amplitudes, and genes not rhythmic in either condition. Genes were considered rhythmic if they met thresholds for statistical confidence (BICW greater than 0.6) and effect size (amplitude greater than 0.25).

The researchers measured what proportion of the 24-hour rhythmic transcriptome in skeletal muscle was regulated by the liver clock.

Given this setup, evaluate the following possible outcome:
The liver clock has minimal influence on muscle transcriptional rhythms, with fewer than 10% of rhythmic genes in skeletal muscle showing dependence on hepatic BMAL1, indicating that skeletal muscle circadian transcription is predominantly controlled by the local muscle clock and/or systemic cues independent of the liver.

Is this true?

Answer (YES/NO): NO